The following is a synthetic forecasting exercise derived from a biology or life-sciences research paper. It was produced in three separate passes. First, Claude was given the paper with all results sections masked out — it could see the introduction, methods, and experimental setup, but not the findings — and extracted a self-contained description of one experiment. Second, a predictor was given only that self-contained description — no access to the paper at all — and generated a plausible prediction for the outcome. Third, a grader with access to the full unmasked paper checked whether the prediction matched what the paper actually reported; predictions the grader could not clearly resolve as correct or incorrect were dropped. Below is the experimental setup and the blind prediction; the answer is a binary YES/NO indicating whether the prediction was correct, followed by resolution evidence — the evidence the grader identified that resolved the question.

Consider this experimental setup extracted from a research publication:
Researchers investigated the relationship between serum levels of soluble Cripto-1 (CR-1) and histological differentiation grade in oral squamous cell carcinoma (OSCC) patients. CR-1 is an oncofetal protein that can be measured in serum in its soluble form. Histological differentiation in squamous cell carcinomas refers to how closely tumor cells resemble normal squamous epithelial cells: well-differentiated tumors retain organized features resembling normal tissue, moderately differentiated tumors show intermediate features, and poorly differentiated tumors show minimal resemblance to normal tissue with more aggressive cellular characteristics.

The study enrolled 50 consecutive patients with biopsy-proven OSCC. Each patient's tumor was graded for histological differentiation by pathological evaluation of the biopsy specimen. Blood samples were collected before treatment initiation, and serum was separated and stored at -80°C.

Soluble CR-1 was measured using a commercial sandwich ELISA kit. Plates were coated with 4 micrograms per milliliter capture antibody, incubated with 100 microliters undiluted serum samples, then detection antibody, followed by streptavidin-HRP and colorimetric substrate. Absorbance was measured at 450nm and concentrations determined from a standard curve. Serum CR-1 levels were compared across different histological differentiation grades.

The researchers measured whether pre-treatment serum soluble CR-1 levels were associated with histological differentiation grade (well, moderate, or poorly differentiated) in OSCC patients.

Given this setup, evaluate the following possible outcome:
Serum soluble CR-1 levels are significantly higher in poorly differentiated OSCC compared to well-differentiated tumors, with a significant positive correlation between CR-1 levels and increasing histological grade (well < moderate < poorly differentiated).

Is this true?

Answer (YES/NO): NO